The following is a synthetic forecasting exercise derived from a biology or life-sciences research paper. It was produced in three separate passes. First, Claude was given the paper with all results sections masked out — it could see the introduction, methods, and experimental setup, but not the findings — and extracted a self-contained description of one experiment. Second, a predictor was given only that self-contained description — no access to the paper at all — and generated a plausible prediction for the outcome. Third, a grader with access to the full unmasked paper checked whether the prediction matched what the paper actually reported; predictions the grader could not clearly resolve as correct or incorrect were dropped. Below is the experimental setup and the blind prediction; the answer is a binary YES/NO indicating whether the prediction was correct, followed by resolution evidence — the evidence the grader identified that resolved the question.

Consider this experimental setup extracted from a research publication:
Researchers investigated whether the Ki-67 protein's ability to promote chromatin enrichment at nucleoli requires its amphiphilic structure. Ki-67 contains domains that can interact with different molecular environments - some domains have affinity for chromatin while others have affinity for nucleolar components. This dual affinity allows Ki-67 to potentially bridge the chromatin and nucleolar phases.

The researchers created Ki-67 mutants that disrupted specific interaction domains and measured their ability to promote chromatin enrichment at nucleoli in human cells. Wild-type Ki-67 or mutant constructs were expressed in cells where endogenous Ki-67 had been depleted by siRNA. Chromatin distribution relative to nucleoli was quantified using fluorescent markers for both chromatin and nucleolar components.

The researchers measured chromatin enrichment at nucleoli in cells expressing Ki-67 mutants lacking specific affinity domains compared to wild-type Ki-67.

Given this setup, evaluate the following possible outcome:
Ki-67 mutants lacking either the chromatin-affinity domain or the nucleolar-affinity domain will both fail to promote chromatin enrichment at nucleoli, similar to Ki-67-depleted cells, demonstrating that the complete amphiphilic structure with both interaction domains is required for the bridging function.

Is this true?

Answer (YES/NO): YES